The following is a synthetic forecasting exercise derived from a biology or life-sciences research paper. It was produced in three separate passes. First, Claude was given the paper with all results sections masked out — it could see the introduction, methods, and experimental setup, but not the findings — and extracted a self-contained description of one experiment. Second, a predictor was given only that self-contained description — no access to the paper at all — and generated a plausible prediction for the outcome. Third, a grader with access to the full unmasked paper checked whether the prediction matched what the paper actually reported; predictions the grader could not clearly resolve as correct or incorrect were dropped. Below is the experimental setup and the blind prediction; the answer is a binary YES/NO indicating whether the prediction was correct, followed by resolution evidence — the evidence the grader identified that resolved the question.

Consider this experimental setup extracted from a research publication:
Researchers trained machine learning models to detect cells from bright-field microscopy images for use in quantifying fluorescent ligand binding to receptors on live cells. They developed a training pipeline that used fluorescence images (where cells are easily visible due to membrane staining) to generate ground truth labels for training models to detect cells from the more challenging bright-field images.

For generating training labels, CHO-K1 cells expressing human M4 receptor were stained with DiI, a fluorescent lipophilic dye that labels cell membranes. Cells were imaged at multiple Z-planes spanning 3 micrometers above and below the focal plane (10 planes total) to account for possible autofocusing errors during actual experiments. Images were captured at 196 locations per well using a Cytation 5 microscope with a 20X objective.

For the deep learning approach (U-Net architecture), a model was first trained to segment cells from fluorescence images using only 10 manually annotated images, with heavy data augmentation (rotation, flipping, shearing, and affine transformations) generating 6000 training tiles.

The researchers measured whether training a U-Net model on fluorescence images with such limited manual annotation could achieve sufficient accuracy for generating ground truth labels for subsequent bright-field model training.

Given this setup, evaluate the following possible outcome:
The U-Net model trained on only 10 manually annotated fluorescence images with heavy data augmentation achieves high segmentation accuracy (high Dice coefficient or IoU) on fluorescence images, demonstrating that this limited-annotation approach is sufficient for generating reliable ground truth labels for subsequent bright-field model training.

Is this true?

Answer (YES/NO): YES